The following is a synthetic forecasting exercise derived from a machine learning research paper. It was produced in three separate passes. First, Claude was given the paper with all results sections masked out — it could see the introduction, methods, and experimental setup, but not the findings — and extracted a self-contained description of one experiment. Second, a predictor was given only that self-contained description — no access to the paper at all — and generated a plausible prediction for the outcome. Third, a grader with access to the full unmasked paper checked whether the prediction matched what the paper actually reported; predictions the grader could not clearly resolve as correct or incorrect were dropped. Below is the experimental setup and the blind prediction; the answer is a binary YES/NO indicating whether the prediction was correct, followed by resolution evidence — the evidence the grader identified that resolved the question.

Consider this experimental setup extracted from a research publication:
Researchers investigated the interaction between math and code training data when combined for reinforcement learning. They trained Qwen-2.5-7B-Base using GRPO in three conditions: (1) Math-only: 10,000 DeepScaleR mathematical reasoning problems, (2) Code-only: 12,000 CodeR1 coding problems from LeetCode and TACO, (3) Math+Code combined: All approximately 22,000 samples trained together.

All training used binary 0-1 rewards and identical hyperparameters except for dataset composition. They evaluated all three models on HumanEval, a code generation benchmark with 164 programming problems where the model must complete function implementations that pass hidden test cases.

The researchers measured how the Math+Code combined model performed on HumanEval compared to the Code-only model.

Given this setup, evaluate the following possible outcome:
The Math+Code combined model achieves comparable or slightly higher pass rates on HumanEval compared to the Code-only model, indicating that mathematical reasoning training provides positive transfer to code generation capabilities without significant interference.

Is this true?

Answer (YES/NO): YES